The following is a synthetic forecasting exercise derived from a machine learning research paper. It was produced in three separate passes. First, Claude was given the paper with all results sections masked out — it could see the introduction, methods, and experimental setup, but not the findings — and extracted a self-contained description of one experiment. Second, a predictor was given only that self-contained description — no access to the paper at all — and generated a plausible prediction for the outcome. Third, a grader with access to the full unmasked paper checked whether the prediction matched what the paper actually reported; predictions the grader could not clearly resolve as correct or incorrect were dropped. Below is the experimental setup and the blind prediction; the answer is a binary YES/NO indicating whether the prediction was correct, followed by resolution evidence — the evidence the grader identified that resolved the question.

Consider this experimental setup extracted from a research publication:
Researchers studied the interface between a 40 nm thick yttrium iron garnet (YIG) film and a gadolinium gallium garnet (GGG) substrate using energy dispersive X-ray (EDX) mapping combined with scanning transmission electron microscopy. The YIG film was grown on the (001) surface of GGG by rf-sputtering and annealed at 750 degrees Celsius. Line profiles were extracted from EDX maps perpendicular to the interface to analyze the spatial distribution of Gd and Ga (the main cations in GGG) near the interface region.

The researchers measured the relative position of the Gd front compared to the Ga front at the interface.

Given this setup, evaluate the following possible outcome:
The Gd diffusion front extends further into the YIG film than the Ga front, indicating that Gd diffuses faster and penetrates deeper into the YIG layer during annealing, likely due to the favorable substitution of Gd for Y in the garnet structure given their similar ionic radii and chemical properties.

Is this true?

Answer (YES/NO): NO